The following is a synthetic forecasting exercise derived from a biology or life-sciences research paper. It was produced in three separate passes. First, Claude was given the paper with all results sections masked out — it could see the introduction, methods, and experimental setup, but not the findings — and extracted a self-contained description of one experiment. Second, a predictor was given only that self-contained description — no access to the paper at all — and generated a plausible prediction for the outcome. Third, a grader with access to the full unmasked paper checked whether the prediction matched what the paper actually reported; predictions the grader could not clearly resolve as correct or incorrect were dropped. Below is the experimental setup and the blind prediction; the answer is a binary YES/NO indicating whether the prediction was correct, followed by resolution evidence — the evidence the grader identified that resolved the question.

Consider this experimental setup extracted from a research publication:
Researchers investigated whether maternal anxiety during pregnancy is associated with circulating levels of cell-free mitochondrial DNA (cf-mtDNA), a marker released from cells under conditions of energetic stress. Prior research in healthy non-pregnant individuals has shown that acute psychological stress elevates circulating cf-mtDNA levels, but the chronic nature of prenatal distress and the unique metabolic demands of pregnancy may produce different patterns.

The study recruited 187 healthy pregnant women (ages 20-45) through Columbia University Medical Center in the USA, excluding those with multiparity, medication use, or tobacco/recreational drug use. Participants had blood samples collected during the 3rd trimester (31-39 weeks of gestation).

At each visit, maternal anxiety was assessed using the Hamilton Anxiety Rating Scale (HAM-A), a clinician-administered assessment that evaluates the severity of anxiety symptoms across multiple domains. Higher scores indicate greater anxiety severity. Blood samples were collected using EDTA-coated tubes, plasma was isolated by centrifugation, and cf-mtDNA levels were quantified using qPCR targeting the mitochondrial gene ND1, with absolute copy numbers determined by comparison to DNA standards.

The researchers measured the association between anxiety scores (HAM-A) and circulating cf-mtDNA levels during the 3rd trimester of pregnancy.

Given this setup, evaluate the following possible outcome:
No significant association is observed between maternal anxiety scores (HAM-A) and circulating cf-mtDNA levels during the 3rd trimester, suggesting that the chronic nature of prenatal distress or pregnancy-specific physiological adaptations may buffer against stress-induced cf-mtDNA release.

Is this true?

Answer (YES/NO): YES